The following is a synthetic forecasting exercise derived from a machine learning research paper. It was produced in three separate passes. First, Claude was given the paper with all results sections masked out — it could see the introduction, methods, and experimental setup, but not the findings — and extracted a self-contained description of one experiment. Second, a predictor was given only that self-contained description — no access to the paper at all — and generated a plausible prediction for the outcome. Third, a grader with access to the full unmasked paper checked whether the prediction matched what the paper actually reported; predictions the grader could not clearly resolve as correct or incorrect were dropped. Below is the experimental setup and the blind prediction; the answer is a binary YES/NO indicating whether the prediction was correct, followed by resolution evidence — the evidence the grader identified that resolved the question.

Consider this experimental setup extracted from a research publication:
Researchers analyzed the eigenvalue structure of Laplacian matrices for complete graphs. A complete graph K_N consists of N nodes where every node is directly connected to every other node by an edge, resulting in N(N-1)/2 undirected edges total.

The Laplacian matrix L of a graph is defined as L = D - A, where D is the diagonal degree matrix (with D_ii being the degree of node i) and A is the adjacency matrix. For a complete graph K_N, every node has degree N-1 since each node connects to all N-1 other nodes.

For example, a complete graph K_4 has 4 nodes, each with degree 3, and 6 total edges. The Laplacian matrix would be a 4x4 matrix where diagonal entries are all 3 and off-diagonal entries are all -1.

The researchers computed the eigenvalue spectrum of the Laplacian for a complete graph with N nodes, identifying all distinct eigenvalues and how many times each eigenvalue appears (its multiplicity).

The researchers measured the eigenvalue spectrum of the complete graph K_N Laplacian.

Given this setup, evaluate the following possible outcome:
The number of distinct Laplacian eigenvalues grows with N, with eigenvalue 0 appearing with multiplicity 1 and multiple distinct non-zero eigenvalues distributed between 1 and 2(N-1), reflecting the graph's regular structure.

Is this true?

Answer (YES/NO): NO